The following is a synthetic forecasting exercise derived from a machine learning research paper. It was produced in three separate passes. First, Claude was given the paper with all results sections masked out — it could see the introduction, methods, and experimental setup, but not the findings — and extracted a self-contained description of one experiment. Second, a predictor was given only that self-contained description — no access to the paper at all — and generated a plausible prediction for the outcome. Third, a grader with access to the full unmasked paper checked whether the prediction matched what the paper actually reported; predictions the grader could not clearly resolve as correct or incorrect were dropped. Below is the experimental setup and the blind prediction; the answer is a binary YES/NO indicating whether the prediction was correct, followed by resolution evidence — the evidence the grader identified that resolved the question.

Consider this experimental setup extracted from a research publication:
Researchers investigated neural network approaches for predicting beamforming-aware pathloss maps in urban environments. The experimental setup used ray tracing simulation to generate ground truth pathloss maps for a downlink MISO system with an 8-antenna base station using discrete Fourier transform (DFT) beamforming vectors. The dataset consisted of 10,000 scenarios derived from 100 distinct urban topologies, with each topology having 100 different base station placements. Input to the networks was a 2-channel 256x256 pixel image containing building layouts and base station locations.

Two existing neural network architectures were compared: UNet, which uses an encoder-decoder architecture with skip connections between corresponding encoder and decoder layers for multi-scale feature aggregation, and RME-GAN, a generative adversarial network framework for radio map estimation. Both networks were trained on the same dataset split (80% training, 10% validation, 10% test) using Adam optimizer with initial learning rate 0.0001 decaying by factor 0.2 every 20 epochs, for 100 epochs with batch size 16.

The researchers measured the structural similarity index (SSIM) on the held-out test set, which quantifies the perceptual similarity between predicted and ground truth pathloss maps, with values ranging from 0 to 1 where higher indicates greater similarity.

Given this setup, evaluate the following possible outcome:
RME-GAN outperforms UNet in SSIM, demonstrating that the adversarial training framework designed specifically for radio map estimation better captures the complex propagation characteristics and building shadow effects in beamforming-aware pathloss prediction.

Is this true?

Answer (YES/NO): NO